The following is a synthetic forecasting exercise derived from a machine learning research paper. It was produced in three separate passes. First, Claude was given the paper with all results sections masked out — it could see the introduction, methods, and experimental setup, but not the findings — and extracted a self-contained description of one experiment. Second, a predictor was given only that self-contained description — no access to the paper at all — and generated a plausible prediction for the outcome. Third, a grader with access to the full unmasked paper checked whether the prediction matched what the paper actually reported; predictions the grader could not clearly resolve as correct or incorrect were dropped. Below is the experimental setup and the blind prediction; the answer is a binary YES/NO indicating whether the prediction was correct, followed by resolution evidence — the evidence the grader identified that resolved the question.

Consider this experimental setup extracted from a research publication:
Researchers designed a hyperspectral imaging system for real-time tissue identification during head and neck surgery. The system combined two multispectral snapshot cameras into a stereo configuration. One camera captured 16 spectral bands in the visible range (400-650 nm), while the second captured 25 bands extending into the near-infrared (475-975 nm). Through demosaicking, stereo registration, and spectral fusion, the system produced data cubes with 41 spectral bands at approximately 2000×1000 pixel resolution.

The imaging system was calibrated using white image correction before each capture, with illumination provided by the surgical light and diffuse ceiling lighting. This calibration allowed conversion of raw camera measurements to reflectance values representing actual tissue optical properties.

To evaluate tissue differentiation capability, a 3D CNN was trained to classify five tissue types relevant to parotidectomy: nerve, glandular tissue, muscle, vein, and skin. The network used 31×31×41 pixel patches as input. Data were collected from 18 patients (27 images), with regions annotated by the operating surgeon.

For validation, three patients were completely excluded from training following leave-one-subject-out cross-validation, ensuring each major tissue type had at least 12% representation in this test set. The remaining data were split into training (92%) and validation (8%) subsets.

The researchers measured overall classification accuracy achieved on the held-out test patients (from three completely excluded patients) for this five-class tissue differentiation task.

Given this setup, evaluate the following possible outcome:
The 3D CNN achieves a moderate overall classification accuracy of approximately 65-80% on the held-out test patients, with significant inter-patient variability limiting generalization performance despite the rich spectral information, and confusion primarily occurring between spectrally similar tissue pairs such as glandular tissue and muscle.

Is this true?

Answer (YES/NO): NO